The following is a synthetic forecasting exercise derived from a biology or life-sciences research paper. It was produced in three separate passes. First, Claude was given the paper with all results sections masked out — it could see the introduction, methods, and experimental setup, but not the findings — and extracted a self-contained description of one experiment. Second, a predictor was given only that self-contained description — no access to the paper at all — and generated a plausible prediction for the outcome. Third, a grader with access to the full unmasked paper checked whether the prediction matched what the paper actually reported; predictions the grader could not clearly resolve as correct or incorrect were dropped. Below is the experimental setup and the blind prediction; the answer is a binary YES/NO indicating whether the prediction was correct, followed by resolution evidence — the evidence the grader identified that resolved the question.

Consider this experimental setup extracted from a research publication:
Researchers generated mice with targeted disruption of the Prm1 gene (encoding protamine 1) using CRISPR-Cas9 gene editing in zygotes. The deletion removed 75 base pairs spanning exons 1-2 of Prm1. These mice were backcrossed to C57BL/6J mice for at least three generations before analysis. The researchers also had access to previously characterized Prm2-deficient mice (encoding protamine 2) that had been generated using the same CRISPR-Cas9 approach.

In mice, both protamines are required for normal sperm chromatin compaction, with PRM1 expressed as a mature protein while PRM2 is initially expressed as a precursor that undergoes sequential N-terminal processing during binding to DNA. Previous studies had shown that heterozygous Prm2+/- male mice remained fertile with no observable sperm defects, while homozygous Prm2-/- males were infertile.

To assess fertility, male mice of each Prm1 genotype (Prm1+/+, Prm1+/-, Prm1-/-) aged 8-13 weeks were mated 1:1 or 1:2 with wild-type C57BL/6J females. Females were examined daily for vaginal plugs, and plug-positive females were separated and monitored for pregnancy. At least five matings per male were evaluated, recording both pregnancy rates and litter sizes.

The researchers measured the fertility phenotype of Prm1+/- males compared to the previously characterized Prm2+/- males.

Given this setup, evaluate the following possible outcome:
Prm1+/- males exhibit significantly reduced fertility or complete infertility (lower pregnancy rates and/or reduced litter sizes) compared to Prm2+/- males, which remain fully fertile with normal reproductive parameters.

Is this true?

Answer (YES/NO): YES